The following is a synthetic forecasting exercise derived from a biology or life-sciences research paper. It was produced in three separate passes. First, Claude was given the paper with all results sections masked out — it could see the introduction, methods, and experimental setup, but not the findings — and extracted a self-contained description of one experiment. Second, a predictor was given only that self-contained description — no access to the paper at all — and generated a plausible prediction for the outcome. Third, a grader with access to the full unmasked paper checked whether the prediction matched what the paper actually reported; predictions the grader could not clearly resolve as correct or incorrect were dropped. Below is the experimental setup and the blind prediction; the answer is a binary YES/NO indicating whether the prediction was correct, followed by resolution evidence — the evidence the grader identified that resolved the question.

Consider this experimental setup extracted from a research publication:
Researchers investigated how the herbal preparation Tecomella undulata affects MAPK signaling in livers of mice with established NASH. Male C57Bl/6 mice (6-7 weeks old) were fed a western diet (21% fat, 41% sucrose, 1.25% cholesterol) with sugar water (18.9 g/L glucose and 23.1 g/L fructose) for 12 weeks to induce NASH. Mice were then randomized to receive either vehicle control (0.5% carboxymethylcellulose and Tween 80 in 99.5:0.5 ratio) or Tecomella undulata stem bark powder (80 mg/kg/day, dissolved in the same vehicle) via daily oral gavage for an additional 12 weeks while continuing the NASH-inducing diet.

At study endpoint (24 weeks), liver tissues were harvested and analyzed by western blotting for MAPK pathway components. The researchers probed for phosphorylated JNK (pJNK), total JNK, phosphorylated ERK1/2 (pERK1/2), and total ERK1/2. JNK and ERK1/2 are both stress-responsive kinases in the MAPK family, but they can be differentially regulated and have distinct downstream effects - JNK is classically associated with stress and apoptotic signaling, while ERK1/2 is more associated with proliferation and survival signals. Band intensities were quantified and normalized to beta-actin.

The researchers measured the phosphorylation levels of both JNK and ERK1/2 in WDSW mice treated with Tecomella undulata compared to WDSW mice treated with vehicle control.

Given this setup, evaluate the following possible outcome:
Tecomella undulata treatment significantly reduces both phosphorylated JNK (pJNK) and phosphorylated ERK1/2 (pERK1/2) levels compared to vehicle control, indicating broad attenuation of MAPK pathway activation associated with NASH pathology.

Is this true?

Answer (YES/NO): YES